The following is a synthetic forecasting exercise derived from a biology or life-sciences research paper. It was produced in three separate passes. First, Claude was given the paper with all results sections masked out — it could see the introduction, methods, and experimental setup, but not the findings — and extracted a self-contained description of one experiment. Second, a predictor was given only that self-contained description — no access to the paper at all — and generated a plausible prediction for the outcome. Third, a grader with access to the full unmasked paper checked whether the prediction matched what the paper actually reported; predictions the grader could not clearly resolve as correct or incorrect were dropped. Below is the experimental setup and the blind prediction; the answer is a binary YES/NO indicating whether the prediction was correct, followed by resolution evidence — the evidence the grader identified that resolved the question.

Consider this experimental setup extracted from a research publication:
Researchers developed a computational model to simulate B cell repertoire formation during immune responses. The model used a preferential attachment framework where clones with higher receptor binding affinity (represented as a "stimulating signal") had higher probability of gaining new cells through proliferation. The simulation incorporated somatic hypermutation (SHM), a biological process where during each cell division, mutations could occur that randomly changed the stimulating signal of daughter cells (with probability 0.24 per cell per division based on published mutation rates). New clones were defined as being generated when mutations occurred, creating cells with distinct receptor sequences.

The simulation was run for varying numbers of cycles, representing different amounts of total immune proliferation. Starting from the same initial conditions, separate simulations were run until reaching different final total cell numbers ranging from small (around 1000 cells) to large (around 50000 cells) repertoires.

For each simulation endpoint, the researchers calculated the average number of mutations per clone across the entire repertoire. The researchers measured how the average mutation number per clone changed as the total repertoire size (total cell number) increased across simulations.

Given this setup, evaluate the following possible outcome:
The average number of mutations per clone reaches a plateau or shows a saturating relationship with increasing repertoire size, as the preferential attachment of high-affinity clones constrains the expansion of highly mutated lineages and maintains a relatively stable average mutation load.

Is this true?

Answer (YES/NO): NO